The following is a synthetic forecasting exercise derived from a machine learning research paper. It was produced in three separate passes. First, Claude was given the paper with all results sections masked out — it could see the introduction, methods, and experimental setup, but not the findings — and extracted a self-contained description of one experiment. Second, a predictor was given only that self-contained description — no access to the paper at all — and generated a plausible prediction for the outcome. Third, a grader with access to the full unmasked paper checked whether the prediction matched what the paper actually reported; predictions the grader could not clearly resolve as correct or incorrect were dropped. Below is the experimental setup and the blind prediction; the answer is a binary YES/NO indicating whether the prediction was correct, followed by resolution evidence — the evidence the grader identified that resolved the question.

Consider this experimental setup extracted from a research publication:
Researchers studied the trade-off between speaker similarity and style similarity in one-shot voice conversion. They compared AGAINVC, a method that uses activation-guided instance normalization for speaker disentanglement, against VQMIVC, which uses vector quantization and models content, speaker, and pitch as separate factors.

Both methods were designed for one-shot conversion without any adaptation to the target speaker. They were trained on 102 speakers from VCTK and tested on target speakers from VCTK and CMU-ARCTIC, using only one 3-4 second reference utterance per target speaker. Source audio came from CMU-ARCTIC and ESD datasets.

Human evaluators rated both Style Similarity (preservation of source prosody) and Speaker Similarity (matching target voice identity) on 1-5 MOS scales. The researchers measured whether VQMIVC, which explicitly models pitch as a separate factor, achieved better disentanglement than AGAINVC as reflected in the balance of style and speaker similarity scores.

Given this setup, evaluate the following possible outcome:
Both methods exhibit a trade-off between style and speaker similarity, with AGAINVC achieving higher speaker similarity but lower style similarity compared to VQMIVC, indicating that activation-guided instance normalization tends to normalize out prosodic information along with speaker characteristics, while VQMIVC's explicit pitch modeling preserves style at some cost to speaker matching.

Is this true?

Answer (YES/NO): NO